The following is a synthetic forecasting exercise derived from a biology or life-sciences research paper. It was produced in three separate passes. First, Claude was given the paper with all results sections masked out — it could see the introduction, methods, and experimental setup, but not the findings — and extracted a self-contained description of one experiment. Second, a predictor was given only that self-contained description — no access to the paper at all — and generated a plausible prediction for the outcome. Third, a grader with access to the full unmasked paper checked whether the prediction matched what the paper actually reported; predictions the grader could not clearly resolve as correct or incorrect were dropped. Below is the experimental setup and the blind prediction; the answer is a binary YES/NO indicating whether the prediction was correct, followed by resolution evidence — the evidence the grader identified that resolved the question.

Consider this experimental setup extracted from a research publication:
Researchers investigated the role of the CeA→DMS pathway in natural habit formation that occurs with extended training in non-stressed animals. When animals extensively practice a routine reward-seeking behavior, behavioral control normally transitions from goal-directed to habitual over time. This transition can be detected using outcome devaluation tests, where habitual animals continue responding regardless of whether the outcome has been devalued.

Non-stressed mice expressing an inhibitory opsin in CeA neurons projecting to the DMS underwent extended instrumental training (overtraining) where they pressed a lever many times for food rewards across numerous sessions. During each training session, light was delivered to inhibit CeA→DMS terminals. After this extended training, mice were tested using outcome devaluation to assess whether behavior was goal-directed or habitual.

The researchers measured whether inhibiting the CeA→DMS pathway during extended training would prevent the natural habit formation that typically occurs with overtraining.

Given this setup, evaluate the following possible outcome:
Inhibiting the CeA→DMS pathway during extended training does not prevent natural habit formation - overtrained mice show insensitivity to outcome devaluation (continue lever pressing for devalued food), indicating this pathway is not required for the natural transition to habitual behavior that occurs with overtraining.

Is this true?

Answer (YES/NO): NO